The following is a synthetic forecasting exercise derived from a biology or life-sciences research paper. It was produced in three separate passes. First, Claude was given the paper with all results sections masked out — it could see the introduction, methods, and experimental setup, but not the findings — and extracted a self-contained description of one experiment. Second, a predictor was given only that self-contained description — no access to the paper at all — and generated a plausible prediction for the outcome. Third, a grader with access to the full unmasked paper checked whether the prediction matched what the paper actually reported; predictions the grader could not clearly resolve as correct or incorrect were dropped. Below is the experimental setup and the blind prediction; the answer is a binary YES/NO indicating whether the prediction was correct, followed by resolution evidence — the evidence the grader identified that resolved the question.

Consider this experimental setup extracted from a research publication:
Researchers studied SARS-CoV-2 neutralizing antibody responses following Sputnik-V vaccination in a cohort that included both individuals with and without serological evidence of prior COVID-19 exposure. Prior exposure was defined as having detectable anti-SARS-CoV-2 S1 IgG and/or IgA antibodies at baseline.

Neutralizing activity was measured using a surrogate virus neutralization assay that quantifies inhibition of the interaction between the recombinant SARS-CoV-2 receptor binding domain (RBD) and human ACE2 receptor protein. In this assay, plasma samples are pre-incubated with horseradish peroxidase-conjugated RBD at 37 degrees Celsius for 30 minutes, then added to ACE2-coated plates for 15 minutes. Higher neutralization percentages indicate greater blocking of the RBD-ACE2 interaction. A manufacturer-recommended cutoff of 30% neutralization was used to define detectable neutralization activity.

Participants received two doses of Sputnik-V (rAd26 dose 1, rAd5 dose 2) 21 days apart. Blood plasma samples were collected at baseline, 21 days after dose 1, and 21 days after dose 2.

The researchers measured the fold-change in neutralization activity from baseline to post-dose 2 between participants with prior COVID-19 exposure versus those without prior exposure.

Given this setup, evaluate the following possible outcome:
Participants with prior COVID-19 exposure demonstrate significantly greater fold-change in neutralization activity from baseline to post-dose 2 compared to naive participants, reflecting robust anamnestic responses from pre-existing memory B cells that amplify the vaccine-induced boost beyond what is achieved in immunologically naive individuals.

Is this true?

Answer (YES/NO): NO